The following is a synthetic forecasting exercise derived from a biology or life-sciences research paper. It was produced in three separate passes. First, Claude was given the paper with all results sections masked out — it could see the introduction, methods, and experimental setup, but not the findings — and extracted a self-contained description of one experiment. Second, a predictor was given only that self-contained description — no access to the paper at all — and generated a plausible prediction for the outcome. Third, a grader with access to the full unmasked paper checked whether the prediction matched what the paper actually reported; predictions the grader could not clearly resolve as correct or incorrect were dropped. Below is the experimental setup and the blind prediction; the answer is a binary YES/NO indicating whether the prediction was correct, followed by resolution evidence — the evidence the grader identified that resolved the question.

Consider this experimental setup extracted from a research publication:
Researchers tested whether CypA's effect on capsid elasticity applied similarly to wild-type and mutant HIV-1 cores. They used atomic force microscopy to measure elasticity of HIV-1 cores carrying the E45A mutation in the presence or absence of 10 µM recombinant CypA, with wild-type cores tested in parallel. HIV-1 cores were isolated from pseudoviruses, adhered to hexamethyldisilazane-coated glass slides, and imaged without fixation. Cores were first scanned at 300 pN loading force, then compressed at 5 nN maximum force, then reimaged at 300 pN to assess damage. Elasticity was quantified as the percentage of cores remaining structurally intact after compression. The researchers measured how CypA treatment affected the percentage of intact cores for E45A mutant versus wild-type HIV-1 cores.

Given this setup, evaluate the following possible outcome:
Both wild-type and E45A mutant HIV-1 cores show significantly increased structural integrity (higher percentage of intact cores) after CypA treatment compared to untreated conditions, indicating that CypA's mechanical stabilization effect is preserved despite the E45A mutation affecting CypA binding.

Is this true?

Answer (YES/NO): NO